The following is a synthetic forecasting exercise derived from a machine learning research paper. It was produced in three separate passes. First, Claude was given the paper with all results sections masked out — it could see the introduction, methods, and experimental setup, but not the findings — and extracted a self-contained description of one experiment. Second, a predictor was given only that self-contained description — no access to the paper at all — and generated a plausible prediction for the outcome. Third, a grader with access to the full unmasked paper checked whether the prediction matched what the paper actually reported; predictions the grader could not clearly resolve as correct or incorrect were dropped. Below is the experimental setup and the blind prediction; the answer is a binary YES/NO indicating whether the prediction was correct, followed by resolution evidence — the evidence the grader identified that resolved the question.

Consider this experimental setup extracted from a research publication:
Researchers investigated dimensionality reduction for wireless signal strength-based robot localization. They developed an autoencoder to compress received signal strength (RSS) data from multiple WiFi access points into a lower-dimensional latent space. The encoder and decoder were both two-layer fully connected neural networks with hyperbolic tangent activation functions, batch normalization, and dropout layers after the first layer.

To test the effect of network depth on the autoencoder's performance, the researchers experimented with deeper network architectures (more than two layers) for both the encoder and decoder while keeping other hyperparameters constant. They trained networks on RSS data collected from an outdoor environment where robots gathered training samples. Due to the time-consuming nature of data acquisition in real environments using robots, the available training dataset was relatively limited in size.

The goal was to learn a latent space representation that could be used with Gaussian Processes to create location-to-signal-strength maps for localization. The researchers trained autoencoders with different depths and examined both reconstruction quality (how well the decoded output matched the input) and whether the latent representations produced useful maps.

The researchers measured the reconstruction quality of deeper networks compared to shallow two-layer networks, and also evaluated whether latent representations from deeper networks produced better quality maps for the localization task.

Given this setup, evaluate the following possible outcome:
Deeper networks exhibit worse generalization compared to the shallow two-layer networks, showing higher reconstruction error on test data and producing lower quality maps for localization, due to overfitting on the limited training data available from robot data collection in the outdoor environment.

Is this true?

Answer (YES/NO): NO